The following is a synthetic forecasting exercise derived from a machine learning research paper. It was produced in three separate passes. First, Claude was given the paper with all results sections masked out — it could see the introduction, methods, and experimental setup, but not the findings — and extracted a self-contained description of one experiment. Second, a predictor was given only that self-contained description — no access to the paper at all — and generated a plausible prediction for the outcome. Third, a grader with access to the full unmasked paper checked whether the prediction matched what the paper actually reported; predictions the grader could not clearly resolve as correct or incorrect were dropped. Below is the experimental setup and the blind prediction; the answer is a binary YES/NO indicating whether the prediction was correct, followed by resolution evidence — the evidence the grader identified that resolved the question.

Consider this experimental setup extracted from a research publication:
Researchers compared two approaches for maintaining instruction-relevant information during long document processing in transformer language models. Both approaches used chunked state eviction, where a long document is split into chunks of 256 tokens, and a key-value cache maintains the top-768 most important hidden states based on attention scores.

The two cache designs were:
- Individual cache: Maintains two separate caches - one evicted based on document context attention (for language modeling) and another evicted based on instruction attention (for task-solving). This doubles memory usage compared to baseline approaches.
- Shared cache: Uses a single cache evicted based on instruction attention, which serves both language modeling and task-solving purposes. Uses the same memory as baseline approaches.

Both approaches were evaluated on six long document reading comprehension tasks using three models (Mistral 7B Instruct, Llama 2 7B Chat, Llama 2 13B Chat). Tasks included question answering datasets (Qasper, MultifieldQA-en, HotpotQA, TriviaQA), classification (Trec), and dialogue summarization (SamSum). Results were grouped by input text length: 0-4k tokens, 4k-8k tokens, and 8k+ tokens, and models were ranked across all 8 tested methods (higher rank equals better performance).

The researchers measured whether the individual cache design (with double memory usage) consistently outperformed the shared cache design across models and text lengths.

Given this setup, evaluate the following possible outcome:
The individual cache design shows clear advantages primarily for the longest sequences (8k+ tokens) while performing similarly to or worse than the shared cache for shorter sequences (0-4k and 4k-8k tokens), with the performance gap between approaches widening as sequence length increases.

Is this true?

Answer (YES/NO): NO